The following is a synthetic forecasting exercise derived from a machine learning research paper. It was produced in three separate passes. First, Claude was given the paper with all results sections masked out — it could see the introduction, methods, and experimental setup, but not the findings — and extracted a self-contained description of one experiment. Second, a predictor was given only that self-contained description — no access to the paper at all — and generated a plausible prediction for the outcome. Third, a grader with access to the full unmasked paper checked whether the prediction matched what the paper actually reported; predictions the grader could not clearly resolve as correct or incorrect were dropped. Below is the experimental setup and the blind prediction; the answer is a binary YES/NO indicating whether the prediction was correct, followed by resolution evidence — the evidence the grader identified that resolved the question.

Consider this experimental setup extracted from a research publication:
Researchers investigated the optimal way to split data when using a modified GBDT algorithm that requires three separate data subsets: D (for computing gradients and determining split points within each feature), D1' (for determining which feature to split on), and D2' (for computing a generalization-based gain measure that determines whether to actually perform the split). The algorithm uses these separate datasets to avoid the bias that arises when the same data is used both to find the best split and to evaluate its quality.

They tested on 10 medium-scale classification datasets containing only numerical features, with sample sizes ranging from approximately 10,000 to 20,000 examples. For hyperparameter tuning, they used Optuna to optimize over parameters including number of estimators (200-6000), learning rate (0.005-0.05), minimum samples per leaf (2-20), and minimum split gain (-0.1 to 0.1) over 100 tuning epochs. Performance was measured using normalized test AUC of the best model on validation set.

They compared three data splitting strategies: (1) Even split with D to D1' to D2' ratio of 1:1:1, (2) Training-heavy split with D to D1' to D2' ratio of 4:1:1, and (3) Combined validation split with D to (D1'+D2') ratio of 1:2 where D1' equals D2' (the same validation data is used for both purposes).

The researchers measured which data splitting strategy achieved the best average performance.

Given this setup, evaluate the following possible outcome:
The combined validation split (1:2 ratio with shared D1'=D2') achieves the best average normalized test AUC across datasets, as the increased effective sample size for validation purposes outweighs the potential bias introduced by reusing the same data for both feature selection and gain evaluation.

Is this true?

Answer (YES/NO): YES